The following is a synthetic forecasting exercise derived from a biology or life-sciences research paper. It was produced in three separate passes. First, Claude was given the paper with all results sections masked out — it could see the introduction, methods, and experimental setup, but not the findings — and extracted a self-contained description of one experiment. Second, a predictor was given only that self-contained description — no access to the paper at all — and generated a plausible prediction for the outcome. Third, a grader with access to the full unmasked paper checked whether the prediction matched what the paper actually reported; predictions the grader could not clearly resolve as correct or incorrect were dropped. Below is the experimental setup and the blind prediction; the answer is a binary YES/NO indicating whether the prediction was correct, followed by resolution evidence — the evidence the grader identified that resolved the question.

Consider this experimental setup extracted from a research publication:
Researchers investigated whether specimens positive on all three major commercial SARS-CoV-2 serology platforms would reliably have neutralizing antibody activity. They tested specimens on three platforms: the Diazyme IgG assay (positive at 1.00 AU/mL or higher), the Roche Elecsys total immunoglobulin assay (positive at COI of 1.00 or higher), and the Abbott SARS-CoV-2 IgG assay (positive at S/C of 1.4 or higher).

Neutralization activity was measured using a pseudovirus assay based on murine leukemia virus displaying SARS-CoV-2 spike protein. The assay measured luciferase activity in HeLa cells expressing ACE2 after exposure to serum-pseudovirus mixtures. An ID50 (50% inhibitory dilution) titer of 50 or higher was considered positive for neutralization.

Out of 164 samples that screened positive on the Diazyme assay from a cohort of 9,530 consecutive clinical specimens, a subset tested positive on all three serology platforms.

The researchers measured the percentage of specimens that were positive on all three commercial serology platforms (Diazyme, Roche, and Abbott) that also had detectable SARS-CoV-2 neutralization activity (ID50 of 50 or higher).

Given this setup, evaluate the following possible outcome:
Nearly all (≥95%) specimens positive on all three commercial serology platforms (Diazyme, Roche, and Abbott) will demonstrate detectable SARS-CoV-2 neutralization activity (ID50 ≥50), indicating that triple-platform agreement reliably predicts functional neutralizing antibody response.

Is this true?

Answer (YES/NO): YES